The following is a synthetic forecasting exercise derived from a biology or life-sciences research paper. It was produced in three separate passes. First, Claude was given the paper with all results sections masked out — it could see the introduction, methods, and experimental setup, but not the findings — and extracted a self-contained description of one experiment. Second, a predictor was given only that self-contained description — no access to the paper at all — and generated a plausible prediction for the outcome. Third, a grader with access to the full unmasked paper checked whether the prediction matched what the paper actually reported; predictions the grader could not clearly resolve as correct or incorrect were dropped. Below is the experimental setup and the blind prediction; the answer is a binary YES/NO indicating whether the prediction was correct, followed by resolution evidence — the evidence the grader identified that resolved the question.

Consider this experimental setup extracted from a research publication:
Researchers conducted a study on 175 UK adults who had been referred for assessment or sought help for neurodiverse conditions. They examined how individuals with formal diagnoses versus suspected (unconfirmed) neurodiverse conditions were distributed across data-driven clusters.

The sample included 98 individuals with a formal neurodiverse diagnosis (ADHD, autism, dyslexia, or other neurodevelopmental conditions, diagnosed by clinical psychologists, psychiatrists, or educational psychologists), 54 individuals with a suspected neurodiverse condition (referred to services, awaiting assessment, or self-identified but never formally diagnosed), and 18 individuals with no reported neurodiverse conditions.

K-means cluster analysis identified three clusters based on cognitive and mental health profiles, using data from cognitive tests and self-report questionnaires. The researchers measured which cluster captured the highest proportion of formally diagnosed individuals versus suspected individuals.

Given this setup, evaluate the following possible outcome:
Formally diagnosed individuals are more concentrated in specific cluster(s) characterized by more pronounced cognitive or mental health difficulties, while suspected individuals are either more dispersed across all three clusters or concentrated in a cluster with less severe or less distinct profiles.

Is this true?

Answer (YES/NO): YES